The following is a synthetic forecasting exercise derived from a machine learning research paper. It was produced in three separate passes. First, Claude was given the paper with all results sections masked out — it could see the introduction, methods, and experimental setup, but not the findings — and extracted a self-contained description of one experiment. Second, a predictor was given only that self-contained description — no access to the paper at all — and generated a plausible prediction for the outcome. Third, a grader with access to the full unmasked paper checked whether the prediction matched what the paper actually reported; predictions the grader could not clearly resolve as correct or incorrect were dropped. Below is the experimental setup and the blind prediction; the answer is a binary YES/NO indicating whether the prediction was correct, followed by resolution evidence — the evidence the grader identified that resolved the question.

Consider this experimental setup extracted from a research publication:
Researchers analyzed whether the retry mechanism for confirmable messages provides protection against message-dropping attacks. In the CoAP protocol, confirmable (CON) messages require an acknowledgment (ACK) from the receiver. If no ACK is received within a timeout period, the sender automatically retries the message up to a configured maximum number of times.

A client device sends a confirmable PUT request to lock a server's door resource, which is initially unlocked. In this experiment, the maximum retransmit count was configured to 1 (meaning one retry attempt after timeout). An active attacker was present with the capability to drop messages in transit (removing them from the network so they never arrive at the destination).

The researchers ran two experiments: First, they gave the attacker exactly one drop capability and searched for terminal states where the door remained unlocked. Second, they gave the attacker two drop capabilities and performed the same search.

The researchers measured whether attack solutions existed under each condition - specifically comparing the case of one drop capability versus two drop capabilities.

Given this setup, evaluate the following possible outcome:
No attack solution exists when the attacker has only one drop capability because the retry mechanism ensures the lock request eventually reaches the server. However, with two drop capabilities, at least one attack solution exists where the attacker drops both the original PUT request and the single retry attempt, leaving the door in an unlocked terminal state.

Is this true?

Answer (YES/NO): YES